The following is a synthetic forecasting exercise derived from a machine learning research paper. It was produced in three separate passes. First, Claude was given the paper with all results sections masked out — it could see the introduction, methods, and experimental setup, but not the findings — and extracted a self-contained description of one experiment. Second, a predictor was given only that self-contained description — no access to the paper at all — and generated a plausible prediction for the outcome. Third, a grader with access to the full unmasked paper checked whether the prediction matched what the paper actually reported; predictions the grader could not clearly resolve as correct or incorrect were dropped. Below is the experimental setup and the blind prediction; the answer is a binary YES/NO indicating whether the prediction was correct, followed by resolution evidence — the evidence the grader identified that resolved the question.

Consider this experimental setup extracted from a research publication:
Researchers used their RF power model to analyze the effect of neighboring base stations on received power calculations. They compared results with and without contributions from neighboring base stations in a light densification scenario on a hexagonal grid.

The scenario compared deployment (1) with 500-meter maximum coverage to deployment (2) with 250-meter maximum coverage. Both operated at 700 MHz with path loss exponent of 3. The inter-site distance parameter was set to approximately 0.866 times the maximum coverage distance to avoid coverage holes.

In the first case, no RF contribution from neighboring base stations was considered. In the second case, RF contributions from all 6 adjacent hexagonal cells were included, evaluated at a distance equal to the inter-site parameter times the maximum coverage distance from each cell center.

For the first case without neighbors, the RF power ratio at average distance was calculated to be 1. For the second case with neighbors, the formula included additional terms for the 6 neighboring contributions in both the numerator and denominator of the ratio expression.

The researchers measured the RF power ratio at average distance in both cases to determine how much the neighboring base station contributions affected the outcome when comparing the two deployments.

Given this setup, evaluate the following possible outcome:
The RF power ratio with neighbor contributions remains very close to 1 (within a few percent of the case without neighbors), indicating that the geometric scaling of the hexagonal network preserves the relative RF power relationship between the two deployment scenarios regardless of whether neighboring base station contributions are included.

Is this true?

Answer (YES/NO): YES